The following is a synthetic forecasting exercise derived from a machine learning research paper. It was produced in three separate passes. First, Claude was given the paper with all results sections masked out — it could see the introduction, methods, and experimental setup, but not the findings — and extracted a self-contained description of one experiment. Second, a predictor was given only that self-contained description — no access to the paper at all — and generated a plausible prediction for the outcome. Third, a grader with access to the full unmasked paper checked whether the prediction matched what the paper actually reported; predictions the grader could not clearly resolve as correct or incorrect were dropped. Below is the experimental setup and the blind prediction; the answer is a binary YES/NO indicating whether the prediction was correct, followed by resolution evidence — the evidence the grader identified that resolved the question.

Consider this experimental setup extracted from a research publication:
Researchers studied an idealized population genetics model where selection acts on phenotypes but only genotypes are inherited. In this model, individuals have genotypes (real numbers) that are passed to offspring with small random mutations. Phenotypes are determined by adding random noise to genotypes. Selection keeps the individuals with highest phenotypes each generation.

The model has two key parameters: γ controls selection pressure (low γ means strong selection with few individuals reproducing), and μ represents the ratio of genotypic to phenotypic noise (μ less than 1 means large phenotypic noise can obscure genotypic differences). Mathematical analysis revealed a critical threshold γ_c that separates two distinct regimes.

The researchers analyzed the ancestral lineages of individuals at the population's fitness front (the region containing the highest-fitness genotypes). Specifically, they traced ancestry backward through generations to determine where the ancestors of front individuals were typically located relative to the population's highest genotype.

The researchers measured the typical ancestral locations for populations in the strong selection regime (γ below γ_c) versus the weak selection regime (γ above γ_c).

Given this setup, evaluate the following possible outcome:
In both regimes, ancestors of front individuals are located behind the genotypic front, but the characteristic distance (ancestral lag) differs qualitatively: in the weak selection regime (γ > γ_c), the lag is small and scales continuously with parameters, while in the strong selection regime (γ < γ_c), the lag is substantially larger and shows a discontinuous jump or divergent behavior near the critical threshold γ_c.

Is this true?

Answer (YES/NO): NO